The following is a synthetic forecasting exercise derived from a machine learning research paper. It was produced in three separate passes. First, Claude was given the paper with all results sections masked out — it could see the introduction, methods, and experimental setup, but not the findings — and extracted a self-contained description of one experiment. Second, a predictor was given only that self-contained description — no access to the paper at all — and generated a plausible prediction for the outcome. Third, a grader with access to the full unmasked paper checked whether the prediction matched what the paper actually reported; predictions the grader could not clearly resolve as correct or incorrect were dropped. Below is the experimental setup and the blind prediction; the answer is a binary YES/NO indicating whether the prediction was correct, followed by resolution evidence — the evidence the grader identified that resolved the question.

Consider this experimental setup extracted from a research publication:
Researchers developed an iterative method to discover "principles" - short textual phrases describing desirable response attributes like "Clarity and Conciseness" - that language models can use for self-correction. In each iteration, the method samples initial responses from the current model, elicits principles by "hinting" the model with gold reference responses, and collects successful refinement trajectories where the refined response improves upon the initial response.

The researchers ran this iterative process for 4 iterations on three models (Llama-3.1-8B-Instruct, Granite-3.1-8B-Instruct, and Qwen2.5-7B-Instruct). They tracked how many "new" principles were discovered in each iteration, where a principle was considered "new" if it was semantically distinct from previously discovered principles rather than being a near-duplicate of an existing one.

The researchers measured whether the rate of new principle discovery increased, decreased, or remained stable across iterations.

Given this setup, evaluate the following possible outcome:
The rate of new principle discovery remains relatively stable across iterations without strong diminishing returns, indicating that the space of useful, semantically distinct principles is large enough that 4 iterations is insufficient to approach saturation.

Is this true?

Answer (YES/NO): NO